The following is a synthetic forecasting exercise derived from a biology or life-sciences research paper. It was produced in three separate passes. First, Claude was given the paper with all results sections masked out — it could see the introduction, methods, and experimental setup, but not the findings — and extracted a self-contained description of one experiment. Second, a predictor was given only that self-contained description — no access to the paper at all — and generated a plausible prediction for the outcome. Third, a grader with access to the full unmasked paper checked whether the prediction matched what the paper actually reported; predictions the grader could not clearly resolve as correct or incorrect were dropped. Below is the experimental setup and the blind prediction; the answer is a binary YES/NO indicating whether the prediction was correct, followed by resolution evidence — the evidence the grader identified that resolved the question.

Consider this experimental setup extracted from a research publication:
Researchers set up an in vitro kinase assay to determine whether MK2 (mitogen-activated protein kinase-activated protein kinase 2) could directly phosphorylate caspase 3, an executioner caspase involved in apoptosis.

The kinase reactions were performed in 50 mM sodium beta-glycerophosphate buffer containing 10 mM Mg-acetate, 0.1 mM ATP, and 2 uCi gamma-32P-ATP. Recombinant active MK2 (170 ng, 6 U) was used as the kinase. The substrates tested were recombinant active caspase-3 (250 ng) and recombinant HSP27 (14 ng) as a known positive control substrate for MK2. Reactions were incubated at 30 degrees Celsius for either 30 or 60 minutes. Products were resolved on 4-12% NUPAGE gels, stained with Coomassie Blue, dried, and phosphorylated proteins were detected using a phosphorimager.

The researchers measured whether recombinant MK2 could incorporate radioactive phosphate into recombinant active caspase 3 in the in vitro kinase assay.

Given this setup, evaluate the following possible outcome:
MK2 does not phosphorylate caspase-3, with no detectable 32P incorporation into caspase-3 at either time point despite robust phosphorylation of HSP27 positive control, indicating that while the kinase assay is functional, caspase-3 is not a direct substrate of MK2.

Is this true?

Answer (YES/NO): NO